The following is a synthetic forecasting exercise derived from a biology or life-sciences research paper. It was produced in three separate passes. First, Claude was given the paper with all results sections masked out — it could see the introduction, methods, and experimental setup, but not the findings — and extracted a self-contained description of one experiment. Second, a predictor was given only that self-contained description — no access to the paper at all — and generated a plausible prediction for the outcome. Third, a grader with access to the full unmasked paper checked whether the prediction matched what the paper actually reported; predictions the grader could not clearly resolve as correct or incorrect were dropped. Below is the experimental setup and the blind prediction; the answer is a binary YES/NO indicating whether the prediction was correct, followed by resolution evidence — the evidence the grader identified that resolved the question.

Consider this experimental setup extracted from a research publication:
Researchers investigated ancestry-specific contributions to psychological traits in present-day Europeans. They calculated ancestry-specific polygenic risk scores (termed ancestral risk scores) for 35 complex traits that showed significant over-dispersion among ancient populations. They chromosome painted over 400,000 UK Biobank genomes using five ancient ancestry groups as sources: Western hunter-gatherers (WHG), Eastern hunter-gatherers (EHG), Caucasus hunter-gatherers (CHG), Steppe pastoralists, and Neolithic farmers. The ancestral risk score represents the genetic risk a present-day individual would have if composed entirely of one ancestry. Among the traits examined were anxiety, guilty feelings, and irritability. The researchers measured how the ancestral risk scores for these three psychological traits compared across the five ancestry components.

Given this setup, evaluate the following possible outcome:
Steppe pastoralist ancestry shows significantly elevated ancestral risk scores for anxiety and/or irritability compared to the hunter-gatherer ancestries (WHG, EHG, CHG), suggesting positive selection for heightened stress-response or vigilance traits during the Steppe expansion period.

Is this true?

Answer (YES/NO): NO